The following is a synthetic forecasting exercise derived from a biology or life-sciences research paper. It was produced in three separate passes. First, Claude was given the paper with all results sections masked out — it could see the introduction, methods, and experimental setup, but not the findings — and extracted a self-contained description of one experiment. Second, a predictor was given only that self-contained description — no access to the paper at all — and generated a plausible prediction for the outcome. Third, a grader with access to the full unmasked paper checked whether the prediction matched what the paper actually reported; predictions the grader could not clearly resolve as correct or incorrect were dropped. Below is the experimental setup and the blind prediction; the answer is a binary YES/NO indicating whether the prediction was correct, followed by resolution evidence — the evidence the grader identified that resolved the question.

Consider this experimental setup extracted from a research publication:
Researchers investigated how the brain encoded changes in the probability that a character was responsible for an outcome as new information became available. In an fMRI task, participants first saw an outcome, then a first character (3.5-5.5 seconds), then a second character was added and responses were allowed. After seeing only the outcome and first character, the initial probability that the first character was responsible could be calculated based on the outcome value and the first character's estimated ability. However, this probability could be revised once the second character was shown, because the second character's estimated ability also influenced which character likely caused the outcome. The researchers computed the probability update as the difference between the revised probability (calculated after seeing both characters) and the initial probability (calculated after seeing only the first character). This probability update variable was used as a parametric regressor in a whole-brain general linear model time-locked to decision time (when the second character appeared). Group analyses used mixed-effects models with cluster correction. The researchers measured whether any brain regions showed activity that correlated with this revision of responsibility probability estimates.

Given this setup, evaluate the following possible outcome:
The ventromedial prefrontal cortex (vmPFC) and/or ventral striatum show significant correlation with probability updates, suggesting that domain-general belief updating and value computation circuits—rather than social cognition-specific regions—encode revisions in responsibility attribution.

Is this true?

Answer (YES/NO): NO